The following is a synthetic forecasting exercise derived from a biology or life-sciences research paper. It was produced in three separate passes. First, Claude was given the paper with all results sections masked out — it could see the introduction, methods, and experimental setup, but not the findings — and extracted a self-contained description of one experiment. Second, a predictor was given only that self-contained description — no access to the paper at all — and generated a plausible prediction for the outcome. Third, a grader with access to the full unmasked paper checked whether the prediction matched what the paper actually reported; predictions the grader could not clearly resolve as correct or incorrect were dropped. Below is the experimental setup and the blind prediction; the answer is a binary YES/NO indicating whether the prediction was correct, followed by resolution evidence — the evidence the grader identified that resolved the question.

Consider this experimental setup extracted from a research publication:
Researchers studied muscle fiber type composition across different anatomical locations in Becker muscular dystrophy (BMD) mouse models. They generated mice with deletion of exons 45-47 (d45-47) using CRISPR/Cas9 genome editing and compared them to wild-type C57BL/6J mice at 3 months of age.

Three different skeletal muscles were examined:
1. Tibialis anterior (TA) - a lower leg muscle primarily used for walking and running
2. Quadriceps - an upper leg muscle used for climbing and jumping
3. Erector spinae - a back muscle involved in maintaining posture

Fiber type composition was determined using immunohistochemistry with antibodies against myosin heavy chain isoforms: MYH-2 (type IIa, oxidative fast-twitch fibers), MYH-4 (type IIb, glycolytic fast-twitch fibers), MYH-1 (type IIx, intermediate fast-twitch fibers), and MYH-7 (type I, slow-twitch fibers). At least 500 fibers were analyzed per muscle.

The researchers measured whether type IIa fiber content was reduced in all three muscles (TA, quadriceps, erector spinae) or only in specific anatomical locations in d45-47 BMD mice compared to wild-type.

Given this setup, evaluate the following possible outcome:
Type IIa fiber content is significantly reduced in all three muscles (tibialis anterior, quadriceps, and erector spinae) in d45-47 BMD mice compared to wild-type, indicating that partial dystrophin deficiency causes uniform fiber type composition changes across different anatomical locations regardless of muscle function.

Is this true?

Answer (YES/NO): NO